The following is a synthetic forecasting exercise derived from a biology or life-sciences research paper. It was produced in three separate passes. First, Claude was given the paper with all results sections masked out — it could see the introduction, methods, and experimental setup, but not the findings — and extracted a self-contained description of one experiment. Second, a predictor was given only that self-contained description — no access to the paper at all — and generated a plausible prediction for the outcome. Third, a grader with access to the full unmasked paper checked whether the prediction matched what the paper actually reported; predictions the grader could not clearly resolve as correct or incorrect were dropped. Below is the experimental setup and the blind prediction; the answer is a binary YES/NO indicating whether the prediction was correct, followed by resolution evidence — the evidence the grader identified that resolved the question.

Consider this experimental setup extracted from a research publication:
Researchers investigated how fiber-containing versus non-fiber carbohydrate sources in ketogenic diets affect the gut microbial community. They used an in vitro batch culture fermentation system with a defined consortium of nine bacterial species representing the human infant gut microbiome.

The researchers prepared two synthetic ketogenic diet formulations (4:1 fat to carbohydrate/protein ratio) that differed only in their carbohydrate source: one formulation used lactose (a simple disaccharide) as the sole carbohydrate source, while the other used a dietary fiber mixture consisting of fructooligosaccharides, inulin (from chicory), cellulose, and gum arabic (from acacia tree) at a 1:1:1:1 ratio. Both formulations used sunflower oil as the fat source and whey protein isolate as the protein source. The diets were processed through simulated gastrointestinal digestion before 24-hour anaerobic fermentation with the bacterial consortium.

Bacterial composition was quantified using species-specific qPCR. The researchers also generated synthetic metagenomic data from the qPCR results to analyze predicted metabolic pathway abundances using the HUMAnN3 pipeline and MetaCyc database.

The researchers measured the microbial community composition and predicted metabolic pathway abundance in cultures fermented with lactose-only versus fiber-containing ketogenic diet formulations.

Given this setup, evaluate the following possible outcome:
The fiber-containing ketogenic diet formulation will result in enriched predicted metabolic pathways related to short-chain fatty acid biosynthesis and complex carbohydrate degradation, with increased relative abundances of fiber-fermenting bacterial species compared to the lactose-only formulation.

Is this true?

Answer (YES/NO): NO